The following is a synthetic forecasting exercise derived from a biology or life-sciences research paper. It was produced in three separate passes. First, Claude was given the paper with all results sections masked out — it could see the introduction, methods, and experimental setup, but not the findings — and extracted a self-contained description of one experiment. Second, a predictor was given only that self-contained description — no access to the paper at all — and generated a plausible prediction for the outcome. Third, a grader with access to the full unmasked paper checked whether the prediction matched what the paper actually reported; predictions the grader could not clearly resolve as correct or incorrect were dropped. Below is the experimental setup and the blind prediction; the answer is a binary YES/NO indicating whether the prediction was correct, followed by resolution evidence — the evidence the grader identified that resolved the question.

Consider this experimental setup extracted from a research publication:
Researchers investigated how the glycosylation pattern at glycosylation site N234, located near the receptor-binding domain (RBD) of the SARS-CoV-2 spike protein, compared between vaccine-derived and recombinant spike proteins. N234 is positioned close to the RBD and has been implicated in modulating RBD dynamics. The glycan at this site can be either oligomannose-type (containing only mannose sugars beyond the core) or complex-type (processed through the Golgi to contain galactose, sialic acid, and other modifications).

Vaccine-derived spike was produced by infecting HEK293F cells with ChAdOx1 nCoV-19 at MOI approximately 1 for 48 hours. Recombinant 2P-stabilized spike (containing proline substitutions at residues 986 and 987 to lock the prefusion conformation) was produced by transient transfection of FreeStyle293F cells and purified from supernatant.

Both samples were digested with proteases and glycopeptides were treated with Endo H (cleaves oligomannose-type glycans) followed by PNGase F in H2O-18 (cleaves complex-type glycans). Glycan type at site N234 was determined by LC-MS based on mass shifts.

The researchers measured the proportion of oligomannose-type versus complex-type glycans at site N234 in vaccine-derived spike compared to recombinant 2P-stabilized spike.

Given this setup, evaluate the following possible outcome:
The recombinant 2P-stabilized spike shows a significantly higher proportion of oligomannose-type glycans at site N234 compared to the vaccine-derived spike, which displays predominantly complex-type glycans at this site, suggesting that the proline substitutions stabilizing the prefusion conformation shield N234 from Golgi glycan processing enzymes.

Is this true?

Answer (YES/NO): NO